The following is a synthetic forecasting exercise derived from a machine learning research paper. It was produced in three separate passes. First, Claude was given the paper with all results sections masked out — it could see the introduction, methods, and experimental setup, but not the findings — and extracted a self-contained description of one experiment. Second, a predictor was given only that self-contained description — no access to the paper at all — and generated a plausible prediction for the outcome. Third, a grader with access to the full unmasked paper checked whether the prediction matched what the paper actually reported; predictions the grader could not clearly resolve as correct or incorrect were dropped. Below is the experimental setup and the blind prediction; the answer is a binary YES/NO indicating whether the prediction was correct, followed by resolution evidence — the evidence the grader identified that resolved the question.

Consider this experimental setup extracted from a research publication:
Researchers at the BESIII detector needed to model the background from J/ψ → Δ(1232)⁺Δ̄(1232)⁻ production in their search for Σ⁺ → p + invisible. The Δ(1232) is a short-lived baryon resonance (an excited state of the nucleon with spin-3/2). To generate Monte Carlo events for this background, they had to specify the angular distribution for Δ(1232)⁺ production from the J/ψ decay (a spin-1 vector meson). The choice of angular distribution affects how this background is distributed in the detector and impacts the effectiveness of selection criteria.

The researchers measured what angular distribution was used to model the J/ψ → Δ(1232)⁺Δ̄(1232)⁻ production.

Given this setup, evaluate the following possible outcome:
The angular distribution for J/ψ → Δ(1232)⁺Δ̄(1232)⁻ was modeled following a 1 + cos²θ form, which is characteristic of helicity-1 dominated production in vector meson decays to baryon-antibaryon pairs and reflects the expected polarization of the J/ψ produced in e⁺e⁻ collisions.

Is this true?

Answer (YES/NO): YES